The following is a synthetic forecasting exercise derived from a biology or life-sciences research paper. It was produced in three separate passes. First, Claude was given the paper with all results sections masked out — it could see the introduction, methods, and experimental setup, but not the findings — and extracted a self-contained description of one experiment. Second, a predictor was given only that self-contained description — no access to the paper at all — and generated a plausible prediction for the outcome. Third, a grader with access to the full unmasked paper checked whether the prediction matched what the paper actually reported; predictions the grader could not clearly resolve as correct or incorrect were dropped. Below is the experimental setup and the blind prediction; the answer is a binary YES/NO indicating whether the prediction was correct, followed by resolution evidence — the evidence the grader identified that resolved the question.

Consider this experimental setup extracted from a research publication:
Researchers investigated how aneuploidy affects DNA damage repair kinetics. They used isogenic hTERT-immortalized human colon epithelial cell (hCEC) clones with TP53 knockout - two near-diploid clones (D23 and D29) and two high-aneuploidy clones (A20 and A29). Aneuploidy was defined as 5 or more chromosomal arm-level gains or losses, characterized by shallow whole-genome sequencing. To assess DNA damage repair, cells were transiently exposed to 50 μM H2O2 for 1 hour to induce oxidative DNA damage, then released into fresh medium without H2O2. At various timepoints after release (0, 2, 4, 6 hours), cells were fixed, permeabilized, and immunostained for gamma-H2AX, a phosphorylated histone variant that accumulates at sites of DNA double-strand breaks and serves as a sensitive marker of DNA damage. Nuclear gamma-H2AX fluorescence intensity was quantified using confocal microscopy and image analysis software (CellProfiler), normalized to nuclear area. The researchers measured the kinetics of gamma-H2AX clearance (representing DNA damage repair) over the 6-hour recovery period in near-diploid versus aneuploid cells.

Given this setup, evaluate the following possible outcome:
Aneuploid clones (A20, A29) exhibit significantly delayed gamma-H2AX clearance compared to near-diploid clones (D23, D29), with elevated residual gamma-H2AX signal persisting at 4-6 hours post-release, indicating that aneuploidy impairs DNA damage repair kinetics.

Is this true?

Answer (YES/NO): YES